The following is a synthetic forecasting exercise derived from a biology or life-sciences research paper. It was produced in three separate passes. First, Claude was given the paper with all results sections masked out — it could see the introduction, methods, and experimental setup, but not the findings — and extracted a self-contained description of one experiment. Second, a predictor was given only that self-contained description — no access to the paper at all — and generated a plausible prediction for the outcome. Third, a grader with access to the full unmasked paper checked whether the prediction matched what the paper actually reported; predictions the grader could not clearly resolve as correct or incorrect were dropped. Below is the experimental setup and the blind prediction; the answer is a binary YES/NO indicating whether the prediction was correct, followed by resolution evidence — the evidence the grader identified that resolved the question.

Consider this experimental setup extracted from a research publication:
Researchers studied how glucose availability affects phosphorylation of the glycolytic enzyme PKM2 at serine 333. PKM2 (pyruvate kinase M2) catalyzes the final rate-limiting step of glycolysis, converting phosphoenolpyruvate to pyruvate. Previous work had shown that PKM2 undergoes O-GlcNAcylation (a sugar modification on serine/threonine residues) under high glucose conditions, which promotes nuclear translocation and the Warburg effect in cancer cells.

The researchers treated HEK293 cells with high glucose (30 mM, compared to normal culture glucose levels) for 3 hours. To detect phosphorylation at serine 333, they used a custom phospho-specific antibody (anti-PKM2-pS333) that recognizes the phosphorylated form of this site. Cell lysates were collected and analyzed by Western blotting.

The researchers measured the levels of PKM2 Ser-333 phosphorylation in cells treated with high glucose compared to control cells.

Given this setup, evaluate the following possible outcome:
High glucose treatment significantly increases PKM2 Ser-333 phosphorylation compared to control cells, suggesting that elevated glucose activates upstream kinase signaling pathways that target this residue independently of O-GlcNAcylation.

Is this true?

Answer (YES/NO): NO